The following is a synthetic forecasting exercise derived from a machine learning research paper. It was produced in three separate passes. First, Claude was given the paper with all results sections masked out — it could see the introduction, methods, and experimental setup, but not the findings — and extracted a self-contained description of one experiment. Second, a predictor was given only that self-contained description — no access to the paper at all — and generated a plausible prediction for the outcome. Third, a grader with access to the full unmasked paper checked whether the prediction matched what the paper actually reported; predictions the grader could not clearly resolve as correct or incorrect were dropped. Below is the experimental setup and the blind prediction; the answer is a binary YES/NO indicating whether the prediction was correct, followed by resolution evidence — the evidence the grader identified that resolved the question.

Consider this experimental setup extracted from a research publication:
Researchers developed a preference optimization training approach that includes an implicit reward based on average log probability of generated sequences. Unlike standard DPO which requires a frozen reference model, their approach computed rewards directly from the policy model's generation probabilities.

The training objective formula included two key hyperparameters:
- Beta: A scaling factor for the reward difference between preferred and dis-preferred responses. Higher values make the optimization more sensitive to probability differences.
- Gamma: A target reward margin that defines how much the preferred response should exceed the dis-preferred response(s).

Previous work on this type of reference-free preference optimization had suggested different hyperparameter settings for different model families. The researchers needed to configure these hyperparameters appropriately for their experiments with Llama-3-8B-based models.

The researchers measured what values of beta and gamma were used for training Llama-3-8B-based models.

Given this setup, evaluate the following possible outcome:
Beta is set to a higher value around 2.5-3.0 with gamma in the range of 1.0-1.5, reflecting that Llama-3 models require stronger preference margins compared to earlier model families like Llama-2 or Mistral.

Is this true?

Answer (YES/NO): NO